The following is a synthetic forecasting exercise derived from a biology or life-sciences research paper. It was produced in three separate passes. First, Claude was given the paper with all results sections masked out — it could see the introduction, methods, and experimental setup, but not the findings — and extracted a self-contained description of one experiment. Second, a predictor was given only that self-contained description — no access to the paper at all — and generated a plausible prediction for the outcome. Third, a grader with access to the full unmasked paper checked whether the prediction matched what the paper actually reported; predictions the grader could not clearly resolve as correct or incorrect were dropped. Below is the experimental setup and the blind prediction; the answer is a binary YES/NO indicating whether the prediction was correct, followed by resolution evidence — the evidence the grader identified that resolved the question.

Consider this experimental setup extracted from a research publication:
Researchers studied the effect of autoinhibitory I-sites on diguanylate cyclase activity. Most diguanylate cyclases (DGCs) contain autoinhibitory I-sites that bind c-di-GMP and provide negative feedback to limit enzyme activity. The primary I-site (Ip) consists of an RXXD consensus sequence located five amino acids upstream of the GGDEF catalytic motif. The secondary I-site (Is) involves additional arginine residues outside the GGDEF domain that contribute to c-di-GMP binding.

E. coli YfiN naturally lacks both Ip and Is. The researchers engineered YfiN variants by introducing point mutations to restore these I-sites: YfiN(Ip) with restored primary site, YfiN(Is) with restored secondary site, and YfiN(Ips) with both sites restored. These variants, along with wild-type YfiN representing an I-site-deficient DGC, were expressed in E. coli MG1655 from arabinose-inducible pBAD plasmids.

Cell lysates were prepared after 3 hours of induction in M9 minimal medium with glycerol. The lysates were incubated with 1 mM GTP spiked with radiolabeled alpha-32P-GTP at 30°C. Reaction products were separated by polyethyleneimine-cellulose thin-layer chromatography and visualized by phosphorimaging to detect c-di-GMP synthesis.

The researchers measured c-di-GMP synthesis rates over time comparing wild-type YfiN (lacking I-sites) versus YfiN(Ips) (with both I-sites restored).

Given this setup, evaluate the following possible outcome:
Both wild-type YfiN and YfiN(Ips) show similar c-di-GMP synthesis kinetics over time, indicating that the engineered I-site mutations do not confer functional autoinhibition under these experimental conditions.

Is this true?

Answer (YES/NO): NO